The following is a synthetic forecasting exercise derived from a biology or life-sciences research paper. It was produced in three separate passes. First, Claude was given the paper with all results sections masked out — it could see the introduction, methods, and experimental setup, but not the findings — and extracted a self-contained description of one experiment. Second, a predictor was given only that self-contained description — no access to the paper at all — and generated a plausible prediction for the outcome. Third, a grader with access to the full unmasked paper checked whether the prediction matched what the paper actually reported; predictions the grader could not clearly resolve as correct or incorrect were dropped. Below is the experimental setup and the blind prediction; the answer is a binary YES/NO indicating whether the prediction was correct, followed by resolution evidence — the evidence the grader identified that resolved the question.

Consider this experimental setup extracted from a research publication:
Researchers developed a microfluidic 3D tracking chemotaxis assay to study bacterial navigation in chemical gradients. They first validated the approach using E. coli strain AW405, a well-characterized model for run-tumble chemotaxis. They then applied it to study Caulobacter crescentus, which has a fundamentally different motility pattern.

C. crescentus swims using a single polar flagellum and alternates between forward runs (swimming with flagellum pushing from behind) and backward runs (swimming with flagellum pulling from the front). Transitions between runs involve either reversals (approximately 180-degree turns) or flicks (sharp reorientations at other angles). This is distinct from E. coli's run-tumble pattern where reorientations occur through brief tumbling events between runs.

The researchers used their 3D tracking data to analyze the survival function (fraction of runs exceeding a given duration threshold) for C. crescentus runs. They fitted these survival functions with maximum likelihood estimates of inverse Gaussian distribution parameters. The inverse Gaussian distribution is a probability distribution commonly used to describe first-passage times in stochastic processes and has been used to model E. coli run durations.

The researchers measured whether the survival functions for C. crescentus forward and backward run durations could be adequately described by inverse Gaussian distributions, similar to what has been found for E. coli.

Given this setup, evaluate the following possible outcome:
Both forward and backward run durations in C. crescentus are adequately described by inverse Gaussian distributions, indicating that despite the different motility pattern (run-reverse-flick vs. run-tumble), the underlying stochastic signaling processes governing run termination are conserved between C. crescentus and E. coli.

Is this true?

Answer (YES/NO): YES